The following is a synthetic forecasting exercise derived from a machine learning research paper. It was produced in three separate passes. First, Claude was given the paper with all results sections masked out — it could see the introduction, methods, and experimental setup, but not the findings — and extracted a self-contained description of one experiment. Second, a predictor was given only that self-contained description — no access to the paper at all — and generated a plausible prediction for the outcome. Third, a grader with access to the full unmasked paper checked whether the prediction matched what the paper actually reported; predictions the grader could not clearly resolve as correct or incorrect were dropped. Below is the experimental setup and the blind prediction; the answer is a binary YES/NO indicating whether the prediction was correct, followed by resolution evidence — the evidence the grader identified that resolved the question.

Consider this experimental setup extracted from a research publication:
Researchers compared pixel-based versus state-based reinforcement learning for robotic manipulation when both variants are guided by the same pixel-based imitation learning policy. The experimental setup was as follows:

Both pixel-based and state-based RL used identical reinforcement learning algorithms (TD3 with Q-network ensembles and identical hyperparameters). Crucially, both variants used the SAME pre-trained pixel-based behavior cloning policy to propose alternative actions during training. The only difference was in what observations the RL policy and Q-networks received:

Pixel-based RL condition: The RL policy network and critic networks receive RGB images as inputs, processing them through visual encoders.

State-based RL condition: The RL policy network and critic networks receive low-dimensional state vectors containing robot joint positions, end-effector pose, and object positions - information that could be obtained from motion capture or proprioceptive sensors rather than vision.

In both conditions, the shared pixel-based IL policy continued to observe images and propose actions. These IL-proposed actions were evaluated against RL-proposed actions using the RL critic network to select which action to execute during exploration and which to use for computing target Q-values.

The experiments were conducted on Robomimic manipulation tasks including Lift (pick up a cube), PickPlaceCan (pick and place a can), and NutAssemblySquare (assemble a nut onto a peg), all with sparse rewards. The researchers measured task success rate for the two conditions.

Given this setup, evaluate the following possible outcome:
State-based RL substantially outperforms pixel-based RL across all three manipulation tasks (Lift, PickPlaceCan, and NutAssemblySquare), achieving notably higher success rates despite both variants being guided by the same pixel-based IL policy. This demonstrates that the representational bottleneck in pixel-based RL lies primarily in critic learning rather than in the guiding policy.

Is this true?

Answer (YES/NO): NO